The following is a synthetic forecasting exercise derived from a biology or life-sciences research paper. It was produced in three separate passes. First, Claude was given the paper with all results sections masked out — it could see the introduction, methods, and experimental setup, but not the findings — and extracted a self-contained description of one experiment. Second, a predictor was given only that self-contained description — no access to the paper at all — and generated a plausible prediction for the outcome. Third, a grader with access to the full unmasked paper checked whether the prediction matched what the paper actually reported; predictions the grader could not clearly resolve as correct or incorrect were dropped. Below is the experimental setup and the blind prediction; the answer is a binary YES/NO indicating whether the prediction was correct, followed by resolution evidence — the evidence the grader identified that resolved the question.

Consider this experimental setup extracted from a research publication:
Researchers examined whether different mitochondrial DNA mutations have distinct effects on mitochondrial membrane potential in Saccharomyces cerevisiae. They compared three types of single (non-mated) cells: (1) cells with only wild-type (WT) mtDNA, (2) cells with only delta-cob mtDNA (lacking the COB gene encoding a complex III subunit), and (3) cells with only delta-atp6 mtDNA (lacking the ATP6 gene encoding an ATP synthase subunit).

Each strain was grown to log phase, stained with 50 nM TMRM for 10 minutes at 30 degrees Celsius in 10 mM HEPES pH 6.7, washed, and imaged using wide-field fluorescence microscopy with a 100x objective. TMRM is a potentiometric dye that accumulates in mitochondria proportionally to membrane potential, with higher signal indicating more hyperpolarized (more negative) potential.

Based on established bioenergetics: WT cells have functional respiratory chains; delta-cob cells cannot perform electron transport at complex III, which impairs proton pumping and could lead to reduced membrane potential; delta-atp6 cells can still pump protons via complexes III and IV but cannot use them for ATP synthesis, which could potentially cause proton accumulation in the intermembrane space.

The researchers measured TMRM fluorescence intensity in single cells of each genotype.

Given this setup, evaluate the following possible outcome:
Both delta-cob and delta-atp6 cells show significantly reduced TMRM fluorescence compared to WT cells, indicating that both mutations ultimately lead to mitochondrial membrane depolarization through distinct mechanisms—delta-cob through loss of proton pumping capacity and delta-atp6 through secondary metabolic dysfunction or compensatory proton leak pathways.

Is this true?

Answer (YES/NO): YES